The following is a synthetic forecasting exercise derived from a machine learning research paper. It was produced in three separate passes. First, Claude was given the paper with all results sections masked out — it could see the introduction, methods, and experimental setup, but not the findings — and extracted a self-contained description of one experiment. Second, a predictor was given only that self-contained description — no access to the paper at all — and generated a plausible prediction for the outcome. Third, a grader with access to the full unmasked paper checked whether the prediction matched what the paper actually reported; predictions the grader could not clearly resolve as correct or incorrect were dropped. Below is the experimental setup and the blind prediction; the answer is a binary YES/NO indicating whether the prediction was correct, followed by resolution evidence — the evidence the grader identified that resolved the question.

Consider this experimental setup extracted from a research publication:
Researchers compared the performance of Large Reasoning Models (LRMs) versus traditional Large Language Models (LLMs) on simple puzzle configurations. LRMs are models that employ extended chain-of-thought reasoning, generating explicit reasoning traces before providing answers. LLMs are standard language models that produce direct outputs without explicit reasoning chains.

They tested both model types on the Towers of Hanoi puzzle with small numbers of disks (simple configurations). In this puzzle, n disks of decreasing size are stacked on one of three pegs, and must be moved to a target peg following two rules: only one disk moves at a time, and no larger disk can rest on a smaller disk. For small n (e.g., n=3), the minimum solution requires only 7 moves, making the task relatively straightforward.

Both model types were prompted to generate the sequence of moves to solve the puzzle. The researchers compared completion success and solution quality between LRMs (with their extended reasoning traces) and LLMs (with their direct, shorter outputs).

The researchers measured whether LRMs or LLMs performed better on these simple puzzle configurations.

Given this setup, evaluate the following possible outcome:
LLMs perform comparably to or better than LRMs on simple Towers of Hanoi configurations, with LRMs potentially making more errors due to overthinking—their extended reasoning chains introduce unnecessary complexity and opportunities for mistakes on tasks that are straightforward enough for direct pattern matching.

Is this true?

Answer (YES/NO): YES